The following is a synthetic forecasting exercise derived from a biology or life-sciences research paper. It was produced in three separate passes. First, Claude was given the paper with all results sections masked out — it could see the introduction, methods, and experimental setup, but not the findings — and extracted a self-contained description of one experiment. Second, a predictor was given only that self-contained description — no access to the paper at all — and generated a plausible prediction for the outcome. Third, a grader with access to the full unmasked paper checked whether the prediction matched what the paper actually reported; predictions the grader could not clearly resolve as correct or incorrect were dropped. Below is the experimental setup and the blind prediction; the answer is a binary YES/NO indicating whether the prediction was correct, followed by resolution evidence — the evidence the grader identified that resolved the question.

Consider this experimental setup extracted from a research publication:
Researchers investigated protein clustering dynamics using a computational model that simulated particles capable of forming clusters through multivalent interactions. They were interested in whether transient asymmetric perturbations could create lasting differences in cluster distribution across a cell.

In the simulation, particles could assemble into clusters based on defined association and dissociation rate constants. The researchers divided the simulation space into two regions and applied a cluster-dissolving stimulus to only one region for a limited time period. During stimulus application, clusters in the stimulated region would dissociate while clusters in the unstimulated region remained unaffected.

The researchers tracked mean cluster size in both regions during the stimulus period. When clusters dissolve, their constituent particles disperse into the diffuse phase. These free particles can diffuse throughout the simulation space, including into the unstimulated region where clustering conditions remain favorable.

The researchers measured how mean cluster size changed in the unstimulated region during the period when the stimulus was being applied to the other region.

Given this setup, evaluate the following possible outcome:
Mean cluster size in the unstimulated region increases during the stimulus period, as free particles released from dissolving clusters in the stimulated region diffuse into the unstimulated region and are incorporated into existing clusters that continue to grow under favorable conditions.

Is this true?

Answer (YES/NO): YES